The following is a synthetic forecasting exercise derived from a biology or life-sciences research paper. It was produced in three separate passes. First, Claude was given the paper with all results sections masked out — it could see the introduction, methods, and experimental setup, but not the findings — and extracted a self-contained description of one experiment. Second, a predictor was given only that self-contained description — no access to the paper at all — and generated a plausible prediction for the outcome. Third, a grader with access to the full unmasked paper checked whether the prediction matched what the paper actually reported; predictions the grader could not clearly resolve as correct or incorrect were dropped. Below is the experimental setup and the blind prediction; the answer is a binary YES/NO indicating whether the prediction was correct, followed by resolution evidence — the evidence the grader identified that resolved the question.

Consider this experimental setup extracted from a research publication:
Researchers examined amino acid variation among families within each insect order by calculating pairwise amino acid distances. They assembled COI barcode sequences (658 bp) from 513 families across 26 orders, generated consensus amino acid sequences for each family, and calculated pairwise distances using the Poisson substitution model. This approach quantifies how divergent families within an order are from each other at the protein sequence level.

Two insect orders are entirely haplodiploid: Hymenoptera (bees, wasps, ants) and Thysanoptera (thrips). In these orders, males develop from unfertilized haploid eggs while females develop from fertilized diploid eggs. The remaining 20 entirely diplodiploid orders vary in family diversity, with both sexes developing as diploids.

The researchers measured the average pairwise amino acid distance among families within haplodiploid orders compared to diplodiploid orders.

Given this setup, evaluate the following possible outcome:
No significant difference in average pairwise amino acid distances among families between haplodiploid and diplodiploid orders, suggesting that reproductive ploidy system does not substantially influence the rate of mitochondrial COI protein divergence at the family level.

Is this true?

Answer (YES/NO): NO